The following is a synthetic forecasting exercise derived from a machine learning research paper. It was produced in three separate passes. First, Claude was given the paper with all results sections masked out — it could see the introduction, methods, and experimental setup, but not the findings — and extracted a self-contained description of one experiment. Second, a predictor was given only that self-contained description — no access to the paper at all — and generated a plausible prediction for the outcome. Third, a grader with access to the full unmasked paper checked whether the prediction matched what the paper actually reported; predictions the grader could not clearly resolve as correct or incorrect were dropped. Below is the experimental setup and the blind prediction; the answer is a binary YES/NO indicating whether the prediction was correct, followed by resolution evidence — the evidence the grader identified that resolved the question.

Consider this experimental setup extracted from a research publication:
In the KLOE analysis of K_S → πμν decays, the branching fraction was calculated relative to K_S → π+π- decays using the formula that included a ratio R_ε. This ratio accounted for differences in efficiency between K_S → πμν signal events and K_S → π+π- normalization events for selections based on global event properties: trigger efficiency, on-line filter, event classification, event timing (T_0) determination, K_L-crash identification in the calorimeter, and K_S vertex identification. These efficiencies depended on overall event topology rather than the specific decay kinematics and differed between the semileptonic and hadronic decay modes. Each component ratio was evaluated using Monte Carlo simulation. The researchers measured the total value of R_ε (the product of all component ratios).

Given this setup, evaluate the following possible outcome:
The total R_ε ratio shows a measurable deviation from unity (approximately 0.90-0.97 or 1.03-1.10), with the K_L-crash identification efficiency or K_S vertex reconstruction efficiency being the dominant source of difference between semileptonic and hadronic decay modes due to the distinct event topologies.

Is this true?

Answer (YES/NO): NO